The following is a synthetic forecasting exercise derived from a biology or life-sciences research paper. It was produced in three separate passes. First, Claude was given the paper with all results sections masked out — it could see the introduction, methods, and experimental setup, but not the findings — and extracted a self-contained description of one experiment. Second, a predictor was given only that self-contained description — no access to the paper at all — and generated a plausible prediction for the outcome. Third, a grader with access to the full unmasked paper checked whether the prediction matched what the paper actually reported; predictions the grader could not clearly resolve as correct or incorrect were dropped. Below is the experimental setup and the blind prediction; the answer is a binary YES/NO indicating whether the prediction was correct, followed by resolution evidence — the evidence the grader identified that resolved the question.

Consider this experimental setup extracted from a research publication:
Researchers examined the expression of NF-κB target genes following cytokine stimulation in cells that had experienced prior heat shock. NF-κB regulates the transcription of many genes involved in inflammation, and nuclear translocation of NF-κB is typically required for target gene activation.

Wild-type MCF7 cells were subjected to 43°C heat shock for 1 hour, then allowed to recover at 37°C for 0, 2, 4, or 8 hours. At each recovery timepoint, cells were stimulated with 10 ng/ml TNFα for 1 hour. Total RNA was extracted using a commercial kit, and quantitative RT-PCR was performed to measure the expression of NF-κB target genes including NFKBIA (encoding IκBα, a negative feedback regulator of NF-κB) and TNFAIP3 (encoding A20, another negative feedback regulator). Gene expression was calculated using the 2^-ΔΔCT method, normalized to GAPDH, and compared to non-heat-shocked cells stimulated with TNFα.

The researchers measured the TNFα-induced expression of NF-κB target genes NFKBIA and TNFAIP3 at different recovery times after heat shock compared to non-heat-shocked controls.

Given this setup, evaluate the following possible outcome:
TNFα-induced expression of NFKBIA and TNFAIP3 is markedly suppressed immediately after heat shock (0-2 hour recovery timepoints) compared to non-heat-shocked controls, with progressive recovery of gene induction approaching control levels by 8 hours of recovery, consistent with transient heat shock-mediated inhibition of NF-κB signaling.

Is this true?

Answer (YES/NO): YES